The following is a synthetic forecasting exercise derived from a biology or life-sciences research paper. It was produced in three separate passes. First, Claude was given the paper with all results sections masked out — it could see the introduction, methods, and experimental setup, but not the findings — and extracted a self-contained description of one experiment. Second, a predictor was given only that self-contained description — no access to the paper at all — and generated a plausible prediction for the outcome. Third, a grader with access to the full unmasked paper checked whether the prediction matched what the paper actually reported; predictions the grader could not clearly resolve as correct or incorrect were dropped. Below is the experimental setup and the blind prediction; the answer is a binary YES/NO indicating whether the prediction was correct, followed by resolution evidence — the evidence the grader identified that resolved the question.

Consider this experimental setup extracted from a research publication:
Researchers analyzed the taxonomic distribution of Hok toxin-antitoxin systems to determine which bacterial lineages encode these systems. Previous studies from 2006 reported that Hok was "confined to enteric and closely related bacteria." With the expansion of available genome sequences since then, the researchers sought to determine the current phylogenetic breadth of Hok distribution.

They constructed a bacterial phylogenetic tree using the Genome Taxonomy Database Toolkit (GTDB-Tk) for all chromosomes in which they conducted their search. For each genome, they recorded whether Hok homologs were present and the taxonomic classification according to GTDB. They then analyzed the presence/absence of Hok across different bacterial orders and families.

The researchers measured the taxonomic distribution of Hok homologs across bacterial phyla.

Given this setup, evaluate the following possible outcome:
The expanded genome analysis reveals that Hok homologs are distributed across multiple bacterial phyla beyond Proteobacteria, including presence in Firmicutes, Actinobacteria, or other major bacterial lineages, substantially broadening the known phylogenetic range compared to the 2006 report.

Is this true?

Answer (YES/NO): NO